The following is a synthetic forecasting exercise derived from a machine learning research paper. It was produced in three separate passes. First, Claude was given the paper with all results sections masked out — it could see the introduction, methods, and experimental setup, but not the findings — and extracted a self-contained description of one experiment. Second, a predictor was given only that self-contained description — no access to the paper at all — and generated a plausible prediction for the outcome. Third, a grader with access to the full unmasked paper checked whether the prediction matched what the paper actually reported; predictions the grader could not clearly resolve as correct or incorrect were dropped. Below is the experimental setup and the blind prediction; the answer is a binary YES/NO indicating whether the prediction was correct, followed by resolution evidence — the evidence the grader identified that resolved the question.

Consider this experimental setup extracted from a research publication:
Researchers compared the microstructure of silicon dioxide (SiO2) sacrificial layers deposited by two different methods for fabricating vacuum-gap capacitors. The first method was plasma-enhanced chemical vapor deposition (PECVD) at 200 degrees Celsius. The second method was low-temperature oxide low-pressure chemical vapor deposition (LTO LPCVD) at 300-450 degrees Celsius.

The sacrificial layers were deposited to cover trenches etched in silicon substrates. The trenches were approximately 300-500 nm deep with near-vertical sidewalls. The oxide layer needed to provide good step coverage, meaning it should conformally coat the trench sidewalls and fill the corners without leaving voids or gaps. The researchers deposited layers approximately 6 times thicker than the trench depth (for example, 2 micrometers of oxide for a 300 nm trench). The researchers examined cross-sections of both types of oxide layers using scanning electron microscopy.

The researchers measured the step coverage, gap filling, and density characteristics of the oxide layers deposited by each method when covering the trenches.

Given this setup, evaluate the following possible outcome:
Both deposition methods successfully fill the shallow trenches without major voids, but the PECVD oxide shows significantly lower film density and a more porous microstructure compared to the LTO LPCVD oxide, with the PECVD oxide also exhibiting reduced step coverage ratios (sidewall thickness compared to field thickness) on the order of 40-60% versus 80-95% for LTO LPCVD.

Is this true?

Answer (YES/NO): NO